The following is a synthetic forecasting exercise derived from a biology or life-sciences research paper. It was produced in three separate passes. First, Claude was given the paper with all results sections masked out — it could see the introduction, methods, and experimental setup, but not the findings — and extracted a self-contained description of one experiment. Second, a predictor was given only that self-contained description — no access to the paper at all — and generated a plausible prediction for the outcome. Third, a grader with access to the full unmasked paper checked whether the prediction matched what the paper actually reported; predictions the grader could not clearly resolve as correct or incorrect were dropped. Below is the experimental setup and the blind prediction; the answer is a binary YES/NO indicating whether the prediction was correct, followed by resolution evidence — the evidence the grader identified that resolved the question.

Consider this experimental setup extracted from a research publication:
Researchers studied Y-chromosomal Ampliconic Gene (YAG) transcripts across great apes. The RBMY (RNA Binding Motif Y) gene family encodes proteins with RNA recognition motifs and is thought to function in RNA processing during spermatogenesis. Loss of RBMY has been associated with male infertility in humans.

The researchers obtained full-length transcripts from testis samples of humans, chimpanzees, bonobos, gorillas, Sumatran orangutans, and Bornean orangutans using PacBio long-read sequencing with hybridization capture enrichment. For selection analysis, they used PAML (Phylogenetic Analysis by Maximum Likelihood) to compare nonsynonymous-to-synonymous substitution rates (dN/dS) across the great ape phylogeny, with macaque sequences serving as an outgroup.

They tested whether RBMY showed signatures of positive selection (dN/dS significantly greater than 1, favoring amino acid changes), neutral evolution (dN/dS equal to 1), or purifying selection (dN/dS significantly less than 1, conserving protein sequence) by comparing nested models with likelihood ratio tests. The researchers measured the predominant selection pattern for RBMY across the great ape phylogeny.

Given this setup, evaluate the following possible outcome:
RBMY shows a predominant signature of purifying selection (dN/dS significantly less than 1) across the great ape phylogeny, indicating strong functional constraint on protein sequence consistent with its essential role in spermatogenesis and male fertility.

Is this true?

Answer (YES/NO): NO